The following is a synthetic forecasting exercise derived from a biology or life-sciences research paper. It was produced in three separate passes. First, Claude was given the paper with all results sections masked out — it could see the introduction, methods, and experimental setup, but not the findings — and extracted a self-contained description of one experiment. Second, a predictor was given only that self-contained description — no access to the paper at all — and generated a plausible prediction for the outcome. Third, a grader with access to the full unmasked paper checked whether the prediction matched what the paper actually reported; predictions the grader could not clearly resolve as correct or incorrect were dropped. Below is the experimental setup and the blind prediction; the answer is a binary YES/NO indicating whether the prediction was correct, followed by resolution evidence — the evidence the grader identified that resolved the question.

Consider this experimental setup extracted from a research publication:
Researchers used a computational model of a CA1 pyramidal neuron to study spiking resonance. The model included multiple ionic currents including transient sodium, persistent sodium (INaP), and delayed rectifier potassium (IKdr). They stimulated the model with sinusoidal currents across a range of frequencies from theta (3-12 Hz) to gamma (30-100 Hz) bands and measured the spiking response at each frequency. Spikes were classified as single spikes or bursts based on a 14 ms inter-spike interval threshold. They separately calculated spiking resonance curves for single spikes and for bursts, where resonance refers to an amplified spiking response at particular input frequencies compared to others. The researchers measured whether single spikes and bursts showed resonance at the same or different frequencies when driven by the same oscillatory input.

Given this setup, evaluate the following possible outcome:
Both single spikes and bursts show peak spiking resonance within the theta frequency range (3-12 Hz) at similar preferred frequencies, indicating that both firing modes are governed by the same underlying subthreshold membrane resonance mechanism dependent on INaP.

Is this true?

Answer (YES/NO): NO